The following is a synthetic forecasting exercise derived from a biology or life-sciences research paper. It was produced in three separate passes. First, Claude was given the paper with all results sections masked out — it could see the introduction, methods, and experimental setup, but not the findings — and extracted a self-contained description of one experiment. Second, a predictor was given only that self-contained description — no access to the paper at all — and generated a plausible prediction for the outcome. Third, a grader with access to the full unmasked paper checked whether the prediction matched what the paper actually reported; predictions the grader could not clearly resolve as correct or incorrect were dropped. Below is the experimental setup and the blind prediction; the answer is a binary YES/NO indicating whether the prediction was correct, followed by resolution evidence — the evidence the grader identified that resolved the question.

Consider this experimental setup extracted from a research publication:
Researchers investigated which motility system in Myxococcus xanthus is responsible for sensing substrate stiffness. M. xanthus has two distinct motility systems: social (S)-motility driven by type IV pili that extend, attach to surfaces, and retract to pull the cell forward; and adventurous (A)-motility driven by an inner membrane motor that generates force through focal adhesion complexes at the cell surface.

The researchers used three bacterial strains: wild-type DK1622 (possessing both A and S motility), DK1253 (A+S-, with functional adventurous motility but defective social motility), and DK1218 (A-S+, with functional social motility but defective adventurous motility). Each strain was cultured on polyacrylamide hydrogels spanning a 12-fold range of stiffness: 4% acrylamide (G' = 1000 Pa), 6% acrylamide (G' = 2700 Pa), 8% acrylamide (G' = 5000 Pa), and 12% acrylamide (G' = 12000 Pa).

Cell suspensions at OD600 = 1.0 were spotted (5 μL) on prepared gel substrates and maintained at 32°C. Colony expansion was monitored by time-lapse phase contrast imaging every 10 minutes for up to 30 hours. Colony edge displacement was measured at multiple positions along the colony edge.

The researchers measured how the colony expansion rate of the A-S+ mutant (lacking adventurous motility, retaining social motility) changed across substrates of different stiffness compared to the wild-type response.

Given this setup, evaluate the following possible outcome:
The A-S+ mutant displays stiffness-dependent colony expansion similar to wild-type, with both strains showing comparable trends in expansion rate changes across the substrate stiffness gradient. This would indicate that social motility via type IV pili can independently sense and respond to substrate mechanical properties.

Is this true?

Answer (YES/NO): NO